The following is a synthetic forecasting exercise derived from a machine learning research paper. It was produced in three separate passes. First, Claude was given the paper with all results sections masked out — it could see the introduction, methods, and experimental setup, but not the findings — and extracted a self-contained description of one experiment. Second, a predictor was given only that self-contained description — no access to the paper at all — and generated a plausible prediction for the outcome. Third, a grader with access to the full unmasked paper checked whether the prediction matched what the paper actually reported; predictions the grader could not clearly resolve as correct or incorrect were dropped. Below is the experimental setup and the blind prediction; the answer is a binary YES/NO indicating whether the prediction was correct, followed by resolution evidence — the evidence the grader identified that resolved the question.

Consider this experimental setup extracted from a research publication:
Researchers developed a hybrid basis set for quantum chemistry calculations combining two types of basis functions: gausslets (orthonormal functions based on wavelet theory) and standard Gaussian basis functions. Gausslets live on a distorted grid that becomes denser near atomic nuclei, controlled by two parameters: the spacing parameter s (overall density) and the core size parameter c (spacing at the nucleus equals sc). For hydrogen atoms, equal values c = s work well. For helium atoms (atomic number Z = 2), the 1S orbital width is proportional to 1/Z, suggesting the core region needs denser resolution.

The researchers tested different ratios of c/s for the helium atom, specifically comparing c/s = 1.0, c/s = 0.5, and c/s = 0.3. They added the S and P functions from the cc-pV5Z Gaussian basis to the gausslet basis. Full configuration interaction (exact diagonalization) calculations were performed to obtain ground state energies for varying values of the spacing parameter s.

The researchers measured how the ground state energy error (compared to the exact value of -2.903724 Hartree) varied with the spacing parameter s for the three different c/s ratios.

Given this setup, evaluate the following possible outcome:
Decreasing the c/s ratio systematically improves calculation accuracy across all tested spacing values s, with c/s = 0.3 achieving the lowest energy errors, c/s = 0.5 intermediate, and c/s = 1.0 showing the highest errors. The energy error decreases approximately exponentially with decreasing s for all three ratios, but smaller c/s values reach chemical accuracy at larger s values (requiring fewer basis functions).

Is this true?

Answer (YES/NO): NO